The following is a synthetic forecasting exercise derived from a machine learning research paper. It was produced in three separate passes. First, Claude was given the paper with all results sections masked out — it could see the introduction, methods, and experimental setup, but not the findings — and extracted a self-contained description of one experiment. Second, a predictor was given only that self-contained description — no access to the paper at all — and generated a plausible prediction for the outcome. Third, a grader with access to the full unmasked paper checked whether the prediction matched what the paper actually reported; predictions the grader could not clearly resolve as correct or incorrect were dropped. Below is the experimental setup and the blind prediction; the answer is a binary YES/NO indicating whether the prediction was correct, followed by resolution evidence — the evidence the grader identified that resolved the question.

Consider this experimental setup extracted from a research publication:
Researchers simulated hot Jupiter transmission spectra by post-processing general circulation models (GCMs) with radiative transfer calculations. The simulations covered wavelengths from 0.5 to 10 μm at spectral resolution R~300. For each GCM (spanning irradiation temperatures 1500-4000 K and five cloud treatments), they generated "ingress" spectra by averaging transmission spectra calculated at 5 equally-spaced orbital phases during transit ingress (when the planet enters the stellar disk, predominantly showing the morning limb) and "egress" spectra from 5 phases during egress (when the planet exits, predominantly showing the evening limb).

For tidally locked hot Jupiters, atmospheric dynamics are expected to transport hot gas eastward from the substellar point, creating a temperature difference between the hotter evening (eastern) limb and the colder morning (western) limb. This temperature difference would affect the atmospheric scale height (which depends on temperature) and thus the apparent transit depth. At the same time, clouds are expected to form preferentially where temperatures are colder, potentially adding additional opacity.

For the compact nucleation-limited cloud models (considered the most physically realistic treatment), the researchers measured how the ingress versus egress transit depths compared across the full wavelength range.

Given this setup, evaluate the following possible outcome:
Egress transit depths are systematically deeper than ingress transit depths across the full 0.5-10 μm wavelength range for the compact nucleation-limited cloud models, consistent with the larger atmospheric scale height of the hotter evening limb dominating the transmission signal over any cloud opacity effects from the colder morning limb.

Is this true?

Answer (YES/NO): NO